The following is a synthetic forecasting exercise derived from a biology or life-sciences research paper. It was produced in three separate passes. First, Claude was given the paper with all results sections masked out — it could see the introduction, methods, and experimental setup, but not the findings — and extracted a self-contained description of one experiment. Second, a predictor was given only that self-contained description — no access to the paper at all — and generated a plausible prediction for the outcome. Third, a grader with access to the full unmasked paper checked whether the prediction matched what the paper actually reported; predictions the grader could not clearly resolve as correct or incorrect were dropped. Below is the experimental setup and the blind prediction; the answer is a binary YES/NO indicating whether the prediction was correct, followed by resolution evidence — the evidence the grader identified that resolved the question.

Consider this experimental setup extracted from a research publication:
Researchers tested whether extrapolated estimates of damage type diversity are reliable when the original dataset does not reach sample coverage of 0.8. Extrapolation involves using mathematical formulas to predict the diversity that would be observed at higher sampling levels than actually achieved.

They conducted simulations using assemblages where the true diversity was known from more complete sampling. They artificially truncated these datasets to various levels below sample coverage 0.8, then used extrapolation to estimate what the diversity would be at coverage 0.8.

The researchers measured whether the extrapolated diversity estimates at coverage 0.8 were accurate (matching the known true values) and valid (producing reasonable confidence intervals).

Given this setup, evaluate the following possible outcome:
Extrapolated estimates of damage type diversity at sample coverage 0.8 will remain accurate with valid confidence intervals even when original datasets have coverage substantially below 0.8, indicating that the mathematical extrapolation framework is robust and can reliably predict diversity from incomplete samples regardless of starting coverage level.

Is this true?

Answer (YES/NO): NO